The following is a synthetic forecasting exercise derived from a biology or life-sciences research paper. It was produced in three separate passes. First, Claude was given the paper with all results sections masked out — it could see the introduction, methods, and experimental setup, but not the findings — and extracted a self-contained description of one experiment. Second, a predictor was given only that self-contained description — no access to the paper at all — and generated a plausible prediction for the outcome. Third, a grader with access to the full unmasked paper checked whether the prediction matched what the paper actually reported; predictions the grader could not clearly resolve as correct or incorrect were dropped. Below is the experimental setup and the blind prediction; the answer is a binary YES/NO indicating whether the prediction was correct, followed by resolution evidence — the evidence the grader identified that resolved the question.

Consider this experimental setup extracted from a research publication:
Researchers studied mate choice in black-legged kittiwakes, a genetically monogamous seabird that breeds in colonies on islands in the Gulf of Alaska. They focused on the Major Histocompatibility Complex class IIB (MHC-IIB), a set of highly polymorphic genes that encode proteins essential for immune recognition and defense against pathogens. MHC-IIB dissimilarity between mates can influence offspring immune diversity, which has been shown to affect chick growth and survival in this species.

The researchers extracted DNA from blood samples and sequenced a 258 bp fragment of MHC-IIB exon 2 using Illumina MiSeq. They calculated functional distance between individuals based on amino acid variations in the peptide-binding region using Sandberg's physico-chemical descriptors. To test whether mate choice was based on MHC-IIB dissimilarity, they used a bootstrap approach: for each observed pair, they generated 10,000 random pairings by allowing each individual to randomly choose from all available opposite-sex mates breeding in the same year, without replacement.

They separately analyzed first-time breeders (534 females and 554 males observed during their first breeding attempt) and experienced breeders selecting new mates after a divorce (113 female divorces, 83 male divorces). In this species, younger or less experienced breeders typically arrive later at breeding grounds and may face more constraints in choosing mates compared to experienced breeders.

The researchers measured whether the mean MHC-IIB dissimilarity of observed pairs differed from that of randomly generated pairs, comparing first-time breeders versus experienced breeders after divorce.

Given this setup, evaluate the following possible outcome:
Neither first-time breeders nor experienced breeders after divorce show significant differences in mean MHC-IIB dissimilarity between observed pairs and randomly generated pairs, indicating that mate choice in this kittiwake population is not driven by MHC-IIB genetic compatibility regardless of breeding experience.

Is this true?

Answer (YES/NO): NO